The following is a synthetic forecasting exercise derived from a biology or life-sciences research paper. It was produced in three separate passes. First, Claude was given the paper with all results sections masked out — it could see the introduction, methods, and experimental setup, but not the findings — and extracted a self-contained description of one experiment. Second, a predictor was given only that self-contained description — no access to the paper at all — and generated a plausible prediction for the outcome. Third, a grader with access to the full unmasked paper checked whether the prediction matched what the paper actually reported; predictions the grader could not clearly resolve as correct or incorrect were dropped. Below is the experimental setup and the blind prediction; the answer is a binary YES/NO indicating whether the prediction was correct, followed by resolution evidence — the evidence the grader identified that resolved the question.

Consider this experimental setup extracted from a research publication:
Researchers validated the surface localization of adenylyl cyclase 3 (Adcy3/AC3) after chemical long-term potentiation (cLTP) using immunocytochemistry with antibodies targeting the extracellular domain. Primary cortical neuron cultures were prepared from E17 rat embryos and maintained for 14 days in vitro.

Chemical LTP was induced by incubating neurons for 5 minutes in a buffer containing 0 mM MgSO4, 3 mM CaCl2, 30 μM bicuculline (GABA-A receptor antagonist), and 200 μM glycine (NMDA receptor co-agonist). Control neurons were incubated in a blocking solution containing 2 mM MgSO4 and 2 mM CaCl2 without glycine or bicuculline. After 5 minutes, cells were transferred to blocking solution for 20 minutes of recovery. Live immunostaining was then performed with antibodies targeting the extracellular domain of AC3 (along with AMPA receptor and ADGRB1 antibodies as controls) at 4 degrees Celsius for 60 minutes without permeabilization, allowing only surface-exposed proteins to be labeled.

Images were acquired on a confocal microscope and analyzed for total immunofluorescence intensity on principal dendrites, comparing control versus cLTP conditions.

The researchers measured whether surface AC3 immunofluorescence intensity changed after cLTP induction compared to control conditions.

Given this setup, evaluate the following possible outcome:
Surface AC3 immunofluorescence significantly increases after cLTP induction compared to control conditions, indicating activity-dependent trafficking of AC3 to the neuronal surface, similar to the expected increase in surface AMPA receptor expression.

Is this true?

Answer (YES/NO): YES